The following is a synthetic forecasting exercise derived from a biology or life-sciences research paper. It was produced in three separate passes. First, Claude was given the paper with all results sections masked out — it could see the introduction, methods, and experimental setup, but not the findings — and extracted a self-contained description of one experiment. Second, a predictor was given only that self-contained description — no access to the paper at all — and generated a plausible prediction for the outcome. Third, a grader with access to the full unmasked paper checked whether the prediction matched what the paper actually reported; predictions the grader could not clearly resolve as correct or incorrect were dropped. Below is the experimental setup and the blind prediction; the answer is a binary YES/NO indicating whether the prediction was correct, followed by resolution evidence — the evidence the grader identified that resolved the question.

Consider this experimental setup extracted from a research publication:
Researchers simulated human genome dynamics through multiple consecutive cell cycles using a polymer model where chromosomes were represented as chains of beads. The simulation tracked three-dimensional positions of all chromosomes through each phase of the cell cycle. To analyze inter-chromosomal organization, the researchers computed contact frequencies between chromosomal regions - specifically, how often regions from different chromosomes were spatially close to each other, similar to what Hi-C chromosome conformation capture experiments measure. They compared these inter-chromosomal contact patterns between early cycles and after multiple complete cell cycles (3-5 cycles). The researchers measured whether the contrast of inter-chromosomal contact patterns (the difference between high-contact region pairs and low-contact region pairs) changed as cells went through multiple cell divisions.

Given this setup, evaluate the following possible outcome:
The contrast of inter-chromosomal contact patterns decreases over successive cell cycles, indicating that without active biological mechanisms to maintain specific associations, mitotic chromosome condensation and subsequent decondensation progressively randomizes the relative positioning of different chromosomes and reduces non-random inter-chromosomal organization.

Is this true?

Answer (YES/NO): NO